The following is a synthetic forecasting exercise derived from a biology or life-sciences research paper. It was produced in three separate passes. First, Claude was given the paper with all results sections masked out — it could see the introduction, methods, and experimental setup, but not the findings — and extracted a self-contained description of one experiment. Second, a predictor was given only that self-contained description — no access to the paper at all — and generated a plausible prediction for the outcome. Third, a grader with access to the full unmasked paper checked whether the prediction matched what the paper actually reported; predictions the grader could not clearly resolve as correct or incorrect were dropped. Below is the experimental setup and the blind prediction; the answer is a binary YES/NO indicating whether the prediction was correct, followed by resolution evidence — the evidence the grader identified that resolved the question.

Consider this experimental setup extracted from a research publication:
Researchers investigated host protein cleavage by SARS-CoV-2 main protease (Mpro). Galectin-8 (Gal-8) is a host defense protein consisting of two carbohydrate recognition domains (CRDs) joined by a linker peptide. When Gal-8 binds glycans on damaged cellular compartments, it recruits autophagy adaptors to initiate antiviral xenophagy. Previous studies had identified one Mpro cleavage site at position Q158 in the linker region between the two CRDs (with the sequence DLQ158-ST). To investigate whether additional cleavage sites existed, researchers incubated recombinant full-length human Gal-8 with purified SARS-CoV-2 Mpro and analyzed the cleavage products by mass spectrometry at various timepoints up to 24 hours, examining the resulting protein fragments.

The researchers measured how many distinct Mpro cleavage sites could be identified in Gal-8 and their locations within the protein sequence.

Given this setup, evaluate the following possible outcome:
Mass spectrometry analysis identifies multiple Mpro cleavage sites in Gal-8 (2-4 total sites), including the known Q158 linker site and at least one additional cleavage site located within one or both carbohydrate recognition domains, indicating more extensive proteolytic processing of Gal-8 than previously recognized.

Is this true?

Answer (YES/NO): YES